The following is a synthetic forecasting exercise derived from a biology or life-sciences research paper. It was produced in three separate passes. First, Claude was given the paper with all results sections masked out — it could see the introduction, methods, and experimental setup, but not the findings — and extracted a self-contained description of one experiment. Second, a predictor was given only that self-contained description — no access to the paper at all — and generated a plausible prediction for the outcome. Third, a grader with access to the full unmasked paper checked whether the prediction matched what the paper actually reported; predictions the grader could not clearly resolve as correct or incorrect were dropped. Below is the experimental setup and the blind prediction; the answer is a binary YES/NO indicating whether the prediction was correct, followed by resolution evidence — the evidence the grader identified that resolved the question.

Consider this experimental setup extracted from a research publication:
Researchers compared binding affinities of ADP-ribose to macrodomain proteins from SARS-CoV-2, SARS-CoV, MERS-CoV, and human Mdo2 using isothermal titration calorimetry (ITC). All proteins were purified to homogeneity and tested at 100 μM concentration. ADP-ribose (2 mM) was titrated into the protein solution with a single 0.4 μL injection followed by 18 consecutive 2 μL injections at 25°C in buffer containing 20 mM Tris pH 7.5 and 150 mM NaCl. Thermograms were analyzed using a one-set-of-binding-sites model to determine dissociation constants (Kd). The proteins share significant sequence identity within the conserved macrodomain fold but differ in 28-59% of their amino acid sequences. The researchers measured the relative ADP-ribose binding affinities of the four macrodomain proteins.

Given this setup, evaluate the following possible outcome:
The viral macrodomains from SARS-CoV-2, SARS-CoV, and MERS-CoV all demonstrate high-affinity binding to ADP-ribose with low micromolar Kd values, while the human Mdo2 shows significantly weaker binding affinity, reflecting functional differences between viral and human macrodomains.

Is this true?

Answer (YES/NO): NO